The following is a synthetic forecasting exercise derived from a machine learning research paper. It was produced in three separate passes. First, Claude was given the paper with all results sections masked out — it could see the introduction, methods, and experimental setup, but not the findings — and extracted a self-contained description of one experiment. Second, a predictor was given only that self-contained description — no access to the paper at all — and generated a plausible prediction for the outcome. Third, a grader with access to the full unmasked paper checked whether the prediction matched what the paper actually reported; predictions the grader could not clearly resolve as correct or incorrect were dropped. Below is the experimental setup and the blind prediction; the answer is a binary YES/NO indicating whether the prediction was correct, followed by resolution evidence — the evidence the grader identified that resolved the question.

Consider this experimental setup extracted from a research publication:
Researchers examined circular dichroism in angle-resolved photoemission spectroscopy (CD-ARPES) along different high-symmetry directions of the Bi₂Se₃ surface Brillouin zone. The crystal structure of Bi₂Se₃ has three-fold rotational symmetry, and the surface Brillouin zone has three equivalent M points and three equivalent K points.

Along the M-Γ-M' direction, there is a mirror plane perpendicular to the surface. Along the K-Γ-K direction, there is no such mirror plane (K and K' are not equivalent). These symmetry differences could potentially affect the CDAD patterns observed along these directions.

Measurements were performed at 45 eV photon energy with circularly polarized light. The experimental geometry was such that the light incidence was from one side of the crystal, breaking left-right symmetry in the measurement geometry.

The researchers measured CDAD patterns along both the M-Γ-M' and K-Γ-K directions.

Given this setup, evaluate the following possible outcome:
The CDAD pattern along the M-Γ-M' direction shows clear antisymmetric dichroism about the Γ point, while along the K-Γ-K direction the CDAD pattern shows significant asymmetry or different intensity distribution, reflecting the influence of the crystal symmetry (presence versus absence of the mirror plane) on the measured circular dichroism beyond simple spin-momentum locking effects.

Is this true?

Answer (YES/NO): NO